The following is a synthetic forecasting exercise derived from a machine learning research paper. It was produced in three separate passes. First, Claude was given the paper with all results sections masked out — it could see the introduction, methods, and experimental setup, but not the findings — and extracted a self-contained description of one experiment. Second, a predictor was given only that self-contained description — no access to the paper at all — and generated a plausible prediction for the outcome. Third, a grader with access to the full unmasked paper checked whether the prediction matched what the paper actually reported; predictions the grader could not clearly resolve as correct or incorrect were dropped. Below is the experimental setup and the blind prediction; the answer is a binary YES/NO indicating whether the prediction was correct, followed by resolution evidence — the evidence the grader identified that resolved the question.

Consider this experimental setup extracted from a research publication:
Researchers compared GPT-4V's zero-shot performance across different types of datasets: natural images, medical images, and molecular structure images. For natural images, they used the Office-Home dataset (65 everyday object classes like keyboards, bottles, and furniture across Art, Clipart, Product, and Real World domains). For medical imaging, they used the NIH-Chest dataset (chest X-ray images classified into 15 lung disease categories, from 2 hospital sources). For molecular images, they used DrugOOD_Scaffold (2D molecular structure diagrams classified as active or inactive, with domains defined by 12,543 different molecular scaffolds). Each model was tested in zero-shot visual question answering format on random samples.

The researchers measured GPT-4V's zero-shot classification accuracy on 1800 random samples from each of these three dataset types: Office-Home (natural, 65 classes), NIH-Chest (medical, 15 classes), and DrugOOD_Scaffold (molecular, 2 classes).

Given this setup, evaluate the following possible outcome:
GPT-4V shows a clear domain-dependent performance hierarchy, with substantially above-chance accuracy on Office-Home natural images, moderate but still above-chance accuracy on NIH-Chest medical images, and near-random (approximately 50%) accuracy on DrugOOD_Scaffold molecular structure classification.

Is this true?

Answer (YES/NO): NO